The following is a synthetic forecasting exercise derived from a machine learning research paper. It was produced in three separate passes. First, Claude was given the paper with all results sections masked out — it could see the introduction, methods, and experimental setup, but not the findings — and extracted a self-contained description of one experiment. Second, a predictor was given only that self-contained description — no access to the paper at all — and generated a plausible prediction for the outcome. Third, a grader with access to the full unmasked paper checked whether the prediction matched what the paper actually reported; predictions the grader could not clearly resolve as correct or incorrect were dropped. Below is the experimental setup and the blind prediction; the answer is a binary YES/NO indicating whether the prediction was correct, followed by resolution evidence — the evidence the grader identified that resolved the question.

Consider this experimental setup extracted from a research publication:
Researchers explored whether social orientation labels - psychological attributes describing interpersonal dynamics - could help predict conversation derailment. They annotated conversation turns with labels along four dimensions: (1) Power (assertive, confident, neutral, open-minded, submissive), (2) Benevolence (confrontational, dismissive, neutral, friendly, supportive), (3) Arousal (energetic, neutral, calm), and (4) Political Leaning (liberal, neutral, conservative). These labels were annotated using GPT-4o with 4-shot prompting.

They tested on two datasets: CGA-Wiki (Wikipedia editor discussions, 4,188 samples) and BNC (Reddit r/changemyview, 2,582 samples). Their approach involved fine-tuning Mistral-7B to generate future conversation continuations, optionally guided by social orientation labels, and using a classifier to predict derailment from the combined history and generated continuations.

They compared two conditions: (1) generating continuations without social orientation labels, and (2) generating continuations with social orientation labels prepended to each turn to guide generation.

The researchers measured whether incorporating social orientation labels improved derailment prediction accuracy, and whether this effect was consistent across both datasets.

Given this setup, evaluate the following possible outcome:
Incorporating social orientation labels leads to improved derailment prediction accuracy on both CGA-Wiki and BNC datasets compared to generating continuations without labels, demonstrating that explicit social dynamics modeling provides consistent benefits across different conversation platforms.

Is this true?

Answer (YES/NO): NO